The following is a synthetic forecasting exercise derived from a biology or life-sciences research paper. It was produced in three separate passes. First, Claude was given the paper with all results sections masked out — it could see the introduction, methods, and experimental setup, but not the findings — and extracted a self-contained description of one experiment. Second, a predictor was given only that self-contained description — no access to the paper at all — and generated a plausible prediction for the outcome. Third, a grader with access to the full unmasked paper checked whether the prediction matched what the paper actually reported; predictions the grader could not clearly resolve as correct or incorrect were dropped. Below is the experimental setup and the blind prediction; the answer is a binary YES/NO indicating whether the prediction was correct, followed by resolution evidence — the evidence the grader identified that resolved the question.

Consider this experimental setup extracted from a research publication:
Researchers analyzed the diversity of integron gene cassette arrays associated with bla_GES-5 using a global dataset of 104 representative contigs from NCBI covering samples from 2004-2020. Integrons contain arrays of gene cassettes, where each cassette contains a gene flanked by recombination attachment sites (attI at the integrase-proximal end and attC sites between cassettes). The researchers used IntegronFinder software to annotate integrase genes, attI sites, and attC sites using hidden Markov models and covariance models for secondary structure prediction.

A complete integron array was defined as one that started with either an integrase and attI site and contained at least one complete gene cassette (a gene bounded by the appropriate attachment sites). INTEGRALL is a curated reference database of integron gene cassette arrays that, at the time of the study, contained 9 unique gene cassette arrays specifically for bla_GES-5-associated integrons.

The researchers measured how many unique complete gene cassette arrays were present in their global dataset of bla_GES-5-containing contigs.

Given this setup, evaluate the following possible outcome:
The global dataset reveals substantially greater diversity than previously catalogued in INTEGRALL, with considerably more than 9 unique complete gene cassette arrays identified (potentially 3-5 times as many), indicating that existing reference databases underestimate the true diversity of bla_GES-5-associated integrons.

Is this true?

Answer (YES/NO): NO